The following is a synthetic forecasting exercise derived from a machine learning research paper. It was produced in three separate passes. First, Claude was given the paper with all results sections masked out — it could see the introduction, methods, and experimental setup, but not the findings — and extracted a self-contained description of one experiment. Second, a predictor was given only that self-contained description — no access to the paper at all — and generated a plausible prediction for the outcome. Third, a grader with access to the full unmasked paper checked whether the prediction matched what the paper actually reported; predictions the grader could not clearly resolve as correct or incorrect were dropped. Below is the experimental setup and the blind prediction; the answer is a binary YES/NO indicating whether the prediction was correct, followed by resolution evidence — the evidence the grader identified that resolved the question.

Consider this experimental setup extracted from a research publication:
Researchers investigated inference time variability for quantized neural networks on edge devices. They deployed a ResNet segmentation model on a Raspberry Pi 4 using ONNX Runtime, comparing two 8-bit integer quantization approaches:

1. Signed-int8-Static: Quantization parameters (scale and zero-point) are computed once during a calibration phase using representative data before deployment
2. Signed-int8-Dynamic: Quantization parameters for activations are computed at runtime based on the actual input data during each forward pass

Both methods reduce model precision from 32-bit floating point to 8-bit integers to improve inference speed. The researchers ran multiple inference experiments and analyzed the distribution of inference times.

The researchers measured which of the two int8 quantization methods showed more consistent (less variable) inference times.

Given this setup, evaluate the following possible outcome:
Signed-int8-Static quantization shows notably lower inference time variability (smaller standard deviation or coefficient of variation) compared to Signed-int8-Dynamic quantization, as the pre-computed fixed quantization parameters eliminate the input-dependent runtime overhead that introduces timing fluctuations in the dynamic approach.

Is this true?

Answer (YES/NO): NO